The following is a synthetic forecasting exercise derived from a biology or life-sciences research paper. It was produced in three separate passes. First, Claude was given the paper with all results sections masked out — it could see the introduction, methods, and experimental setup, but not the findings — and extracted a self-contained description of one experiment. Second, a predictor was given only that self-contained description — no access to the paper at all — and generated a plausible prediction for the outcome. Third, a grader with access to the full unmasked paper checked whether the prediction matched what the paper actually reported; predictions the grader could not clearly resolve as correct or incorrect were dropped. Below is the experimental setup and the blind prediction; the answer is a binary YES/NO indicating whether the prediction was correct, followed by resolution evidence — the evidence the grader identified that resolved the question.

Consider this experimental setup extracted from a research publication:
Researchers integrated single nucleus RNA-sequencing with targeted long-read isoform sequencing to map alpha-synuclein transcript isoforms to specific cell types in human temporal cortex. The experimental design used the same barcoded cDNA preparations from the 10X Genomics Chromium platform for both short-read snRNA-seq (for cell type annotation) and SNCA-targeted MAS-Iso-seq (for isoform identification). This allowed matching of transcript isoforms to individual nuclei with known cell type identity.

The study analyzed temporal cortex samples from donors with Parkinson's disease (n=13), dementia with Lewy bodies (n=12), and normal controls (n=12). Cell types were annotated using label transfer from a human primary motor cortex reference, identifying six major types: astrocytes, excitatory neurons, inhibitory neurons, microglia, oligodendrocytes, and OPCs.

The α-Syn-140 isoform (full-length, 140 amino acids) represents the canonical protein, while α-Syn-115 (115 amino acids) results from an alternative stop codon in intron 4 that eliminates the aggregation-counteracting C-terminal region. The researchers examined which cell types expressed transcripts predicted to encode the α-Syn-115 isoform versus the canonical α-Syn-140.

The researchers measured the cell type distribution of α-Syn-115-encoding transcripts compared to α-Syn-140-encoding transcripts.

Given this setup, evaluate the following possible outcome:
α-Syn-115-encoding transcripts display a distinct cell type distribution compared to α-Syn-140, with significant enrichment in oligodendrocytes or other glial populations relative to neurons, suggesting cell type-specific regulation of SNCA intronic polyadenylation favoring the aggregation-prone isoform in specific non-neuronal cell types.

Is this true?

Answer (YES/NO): NO